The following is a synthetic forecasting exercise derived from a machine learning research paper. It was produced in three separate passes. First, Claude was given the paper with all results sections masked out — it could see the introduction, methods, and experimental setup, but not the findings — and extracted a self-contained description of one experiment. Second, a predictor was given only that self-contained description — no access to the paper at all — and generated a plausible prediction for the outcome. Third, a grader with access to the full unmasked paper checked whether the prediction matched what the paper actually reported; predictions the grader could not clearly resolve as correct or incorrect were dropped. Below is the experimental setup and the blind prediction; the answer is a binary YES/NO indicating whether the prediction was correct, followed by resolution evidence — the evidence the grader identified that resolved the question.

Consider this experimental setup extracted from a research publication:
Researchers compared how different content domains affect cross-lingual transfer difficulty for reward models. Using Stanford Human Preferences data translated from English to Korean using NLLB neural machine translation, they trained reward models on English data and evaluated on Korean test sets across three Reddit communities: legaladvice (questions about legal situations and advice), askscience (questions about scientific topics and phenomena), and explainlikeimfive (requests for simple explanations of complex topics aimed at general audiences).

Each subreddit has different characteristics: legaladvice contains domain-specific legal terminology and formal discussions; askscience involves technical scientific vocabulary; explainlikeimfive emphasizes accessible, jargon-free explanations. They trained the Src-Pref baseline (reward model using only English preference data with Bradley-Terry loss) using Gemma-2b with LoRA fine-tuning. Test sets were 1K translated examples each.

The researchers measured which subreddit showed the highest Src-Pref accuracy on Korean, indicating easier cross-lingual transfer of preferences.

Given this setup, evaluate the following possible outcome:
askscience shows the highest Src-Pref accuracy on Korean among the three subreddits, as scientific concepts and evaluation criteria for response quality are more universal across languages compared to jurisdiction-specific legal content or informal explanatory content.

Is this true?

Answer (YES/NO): NO